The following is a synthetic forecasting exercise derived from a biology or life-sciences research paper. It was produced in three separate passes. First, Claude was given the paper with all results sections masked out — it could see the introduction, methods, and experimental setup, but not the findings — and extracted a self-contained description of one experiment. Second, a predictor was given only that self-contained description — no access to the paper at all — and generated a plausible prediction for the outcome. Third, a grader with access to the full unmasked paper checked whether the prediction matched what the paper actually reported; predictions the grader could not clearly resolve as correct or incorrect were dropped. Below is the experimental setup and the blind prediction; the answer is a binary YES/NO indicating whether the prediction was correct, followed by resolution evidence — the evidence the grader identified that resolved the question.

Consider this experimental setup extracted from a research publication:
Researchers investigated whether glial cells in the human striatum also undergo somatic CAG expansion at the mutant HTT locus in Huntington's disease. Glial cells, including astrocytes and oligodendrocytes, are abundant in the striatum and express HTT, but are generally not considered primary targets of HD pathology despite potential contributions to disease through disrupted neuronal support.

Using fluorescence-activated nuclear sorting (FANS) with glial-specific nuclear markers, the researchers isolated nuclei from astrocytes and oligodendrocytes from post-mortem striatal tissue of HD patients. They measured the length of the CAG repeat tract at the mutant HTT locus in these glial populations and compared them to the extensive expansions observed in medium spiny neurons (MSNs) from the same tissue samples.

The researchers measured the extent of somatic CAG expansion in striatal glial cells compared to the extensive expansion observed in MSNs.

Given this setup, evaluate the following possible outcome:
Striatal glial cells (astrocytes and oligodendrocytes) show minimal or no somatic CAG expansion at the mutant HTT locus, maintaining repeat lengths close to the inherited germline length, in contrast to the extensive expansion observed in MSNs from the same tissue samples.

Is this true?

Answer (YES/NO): YES